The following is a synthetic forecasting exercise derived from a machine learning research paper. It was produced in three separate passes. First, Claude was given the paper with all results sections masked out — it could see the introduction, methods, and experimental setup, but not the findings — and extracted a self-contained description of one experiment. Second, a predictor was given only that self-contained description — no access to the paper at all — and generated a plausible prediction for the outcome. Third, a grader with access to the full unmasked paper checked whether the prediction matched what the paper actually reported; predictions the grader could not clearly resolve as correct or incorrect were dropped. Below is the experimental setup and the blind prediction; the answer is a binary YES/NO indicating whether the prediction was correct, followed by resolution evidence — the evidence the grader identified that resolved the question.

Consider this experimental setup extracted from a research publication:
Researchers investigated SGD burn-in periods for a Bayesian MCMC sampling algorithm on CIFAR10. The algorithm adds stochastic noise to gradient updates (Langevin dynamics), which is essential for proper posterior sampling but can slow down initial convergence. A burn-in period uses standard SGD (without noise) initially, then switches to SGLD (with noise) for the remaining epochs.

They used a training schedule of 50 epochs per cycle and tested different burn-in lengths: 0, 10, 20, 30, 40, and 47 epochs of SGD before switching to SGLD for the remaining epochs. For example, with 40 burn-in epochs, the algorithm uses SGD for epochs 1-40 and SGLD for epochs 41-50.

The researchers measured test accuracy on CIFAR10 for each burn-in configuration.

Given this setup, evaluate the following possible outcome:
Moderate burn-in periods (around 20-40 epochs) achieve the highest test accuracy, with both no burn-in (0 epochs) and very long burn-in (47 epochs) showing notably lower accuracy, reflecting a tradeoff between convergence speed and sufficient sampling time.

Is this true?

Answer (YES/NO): NO